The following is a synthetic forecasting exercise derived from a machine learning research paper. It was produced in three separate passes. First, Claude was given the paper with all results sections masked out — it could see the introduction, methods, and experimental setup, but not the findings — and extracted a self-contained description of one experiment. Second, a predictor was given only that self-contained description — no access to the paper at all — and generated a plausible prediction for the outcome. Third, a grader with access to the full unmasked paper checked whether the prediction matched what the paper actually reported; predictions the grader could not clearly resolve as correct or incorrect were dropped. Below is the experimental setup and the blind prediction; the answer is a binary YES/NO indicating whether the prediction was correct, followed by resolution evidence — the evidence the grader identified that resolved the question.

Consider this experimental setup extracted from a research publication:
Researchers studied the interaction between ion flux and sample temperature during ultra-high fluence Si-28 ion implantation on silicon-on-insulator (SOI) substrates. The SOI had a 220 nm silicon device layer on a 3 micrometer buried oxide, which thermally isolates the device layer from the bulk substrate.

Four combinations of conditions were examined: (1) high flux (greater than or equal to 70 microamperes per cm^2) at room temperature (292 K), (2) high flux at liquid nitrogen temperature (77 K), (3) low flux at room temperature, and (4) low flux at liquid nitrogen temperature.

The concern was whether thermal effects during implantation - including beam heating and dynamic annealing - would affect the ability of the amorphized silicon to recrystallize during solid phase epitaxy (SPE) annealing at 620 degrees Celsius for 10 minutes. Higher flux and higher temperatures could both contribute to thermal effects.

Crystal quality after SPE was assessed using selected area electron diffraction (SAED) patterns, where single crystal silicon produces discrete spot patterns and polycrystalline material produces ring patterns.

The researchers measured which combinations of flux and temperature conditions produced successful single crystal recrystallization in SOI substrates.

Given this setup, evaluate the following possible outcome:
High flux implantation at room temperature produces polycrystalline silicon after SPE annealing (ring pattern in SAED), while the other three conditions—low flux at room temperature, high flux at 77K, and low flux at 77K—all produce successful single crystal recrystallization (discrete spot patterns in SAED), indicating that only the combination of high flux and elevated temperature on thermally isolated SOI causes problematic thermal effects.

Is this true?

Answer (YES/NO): NO